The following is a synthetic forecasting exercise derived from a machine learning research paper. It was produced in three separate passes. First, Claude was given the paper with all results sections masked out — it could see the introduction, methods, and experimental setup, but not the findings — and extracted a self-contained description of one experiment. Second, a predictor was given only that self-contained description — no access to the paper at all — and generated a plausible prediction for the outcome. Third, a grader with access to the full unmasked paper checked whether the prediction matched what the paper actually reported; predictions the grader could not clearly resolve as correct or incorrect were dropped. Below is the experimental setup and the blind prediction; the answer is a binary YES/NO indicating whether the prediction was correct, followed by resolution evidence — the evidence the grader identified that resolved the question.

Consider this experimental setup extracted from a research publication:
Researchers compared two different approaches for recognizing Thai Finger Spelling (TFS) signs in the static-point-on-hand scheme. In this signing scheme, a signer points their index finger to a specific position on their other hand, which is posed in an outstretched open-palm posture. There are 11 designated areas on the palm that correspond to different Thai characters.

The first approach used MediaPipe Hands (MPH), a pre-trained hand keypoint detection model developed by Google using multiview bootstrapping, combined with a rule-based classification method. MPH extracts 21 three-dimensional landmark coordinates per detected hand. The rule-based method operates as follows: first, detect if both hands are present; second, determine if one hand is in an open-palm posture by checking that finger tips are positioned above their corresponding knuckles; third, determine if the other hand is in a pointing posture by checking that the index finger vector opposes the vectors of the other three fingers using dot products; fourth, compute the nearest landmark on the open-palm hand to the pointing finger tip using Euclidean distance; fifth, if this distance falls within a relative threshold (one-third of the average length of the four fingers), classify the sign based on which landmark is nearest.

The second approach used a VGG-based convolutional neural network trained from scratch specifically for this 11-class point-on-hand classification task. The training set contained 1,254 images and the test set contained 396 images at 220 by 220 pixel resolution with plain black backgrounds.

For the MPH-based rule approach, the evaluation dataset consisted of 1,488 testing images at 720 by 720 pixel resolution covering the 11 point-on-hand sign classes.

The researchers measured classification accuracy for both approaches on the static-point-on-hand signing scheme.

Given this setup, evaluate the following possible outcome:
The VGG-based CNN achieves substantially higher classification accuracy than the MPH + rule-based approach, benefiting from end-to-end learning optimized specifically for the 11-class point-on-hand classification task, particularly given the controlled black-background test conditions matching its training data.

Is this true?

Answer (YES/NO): YES